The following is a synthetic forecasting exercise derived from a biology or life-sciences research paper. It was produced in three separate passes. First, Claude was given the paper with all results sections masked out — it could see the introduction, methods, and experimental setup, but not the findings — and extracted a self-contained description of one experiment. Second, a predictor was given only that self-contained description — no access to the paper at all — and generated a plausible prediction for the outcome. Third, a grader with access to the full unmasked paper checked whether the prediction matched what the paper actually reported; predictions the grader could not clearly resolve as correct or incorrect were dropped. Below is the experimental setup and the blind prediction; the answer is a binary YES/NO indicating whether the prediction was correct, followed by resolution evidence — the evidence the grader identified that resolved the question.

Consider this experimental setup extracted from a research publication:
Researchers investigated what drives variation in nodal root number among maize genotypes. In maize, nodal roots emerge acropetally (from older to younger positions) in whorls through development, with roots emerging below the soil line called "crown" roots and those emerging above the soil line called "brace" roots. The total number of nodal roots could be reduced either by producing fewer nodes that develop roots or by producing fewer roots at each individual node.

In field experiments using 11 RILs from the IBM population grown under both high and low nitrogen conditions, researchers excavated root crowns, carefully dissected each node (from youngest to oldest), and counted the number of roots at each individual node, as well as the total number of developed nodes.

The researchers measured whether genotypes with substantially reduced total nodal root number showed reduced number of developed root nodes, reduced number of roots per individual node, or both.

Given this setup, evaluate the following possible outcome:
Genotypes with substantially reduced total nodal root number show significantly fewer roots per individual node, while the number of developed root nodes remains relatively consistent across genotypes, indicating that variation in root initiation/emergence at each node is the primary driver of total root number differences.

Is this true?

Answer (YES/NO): NO